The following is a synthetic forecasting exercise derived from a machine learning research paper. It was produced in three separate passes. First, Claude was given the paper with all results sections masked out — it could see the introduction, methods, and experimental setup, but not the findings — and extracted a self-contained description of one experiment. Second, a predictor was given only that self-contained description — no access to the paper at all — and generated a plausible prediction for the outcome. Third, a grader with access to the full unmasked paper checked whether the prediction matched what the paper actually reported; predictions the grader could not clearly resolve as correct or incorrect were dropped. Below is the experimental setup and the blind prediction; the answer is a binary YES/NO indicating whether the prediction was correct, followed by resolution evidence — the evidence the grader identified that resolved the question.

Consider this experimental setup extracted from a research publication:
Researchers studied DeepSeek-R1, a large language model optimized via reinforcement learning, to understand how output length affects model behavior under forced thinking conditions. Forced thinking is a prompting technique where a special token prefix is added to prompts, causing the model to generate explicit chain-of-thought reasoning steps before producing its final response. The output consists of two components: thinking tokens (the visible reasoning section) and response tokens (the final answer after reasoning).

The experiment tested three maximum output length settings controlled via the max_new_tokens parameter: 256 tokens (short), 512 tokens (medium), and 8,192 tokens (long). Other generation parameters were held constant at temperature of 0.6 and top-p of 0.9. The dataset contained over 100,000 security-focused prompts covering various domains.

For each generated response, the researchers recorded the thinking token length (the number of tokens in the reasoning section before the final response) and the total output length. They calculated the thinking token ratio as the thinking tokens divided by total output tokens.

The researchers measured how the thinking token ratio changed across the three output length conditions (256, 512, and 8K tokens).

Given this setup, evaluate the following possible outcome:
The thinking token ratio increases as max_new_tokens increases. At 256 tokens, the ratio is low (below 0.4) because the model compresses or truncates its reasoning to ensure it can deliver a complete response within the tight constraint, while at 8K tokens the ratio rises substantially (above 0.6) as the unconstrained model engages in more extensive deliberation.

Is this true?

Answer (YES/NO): NO